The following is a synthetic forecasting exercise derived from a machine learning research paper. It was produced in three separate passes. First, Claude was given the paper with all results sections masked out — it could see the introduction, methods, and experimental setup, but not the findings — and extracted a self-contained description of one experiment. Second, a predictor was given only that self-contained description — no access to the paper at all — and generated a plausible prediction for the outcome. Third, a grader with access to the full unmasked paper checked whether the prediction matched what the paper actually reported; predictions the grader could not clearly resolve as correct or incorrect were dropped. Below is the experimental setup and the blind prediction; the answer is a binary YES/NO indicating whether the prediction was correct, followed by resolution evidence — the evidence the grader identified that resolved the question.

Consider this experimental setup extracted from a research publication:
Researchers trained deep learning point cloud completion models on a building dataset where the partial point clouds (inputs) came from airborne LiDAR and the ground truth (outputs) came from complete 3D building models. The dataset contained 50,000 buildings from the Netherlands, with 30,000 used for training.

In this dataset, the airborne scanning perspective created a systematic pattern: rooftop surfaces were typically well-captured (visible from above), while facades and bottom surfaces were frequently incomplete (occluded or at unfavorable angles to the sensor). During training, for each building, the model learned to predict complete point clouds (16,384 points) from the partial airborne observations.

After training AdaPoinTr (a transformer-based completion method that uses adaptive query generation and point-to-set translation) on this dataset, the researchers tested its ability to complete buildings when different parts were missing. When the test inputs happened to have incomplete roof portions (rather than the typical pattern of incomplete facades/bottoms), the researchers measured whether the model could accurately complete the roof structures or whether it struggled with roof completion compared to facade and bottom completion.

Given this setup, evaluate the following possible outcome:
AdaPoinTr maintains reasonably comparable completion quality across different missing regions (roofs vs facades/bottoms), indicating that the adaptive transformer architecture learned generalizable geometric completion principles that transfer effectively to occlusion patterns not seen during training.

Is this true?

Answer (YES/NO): NO